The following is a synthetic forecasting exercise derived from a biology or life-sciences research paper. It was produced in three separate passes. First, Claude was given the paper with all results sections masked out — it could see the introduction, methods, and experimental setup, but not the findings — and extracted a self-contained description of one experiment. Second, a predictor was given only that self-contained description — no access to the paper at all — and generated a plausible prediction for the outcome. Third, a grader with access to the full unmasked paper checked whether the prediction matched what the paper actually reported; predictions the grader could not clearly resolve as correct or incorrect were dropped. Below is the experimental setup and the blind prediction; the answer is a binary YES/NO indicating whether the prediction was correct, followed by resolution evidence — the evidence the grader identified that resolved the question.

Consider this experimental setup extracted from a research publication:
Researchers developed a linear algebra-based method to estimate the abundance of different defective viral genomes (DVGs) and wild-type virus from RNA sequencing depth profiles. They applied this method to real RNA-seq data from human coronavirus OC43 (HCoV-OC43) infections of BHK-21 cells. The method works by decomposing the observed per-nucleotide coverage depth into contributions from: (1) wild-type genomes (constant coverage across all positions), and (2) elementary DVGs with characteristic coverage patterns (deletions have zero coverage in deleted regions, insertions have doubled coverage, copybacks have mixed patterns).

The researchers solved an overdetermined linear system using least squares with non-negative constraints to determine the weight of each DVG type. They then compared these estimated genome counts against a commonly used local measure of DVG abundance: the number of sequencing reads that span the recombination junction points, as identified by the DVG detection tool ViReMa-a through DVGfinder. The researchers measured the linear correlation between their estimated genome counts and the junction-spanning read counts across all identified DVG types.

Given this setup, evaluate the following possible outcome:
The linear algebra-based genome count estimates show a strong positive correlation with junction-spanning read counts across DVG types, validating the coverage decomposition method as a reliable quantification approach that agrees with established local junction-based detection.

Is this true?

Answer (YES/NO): YES